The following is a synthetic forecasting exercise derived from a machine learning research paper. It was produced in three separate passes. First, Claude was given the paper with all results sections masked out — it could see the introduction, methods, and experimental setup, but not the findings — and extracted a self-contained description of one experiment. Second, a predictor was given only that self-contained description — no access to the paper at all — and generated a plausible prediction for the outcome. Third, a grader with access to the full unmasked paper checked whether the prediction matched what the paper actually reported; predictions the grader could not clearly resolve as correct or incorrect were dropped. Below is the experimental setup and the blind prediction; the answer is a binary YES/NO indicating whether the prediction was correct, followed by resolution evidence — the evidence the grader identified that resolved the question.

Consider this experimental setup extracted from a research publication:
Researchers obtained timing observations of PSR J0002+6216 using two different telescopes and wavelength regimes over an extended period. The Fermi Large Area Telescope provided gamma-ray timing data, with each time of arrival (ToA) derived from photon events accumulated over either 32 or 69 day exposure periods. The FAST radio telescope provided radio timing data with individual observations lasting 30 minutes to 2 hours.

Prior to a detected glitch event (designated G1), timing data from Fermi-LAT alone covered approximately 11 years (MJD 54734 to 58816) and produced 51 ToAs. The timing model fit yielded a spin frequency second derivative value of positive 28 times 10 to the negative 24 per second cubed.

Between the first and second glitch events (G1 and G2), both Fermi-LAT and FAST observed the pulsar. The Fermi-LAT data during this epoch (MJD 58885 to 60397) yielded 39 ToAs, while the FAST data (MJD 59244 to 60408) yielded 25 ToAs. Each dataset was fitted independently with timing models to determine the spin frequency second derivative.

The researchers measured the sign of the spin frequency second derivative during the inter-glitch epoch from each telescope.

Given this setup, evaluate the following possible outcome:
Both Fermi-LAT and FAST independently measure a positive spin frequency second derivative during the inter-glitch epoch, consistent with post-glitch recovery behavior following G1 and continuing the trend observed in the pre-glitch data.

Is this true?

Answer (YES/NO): NO